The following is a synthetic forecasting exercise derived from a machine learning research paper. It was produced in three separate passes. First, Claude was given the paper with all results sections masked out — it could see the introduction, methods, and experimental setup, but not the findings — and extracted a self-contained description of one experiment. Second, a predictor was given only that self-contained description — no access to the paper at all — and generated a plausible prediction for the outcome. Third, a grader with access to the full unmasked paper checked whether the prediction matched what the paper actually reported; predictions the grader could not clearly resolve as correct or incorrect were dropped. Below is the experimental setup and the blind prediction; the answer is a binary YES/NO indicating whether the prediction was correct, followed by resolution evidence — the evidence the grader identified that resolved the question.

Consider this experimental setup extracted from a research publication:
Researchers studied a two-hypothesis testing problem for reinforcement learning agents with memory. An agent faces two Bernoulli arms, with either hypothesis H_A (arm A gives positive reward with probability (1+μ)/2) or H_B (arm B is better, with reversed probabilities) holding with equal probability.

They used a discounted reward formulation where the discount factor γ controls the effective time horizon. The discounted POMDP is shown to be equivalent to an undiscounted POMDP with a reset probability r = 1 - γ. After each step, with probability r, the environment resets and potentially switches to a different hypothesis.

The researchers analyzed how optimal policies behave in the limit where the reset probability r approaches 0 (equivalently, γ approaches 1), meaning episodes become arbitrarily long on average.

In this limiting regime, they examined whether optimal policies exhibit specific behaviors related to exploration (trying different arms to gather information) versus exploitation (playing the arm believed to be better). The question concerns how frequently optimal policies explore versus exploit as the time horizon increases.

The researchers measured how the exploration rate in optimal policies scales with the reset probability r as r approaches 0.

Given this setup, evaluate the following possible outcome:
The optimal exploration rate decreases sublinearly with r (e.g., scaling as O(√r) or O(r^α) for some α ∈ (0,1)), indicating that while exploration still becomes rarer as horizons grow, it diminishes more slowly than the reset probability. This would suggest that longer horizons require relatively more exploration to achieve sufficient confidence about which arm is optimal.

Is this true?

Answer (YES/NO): YES